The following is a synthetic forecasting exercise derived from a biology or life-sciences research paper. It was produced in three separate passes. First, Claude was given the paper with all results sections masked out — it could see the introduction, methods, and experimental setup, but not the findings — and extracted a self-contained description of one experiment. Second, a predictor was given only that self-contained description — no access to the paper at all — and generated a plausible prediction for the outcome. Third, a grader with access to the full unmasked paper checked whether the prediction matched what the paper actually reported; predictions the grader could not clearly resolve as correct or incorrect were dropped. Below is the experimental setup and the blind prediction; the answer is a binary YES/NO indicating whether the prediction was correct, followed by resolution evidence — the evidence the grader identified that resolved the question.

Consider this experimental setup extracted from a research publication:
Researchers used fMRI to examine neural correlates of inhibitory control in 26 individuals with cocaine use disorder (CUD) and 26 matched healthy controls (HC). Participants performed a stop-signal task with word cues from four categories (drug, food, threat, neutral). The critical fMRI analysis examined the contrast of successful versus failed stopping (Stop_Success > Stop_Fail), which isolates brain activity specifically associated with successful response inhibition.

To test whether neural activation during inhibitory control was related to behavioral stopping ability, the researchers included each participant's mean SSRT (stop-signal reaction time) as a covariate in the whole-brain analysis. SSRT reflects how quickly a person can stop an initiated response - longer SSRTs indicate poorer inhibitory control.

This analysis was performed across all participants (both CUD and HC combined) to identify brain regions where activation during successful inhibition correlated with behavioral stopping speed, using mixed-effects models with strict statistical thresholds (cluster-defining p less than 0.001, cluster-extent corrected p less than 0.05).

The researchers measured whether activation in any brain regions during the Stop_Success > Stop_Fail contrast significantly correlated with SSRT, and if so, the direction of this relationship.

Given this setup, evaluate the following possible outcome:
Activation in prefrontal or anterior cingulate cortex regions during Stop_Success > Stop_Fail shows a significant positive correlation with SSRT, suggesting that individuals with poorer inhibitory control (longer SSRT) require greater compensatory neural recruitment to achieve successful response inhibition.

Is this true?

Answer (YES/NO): YES